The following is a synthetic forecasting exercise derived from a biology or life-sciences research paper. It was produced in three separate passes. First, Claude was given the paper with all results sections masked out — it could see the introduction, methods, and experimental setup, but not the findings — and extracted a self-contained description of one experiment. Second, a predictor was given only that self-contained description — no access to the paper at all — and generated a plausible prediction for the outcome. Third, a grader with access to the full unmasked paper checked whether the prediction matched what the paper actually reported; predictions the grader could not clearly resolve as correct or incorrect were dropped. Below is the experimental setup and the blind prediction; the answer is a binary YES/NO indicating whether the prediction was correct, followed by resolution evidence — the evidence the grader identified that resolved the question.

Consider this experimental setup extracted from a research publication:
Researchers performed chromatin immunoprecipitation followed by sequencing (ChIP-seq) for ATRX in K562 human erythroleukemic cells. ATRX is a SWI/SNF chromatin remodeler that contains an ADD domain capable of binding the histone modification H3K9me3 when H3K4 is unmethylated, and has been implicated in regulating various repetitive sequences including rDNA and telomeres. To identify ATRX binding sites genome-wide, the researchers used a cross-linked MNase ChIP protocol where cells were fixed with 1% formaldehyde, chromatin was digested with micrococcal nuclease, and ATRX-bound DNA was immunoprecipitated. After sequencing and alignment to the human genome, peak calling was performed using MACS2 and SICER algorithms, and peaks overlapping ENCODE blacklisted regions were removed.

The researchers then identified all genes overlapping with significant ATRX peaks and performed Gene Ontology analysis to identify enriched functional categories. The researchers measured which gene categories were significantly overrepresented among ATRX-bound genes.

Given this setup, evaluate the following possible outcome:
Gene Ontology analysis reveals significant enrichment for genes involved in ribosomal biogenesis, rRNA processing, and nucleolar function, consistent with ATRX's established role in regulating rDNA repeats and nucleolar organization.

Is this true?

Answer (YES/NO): NO